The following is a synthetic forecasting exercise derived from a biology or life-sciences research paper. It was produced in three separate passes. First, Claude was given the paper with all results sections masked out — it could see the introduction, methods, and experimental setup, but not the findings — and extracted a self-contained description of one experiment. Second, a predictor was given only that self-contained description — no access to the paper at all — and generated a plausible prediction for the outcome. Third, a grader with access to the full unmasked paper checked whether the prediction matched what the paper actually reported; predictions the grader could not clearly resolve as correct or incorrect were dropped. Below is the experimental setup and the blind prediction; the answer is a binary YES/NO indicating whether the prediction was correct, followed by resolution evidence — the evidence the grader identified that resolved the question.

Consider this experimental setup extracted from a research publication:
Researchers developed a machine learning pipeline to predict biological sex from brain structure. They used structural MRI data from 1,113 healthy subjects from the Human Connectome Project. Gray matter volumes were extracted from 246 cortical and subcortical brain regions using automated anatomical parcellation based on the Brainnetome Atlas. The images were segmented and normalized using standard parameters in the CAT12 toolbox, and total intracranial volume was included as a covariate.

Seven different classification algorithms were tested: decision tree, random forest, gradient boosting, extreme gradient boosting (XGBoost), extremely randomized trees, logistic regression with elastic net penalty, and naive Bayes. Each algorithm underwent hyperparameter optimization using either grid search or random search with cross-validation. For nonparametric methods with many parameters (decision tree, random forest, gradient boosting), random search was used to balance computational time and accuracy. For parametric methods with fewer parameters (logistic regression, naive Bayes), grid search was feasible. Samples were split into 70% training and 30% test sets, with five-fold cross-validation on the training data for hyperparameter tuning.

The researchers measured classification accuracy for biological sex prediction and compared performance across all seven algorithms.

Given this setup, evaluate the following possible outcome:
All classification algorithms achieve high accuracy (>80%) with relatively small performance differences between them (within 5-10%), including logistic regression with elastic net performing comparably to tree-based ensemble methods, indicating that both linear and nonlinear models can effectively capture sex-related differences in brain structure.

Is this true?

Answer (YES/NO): NO